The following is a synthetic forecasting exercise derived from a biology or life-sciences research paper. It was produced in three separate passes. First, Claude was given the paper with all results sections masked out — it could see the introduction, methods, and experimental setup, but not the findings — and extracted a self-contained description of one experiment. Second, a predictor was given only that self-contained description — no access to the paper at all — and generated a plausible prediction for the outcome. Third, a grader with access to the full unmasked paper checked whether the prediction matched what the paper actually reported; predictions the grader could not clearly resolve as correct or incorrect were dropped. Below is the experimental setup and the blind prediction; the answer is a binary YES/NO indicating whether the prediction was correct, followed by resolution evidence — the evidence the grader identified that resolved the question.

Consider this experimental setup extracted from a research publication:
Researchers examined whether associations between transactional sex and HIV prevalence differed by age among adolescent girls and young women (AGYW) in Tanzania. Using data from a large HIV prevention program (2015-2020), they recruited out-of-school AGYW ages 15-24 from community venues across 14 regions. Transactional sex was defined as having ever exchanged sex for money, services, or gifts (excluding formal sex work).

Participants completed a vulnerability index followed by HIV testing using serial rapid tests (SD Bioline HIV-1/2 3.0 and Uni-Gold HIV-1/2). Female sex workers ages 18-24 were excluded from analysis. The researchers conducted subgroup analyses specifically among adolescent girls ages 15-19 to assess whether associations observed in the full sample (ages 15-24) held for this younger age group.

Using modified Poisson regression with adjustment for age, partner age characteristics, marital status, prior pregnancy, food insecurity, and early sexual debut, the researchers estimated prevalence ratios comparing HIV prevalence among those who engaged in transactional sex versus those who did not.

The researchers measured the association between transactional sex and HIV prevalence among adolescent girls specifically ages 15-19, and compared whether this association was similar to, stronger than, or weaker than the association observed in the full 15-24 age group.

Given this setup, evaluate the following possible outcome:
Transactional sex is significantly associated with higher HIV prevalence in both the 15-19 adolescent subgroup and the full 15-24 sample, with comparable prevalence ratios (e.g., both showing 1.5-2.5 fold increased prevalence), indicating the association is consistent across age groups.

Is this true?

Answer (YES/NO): NO